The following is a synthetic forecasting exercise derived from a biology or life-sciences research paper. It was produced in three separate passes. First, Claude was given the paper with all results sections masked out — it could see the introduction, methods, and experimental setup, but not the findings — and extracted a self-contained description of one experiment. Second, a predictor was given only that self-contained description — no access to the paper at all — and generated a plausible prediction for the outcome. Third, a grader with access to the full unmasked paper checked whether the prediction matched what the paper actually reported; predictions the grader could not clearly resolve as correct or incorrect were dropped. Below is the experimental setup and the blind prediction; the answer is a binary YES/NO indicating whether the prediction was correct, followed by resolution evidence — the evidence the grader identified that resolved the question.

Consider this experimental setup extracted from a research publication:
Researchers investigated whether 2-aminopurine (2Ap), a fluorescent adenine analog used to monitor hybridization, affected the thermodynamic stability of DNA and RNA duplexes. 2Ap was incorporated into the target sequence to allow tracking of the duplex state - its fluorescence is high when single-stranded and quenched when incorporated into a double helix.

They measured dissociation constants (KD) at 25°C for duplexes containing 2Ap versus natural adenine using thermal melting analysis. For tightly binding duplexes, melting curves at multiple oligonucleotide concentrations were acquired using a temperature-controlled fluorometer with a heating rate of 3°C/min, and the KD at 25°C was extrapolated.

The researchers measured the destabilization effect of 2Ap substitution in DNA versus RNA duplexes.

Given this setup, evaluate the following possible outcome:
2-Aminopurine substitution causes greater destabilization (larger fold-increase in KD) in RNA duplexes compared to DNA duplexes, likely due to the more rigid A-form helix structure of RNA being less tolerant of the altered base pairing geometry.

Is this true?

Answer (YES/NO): NO